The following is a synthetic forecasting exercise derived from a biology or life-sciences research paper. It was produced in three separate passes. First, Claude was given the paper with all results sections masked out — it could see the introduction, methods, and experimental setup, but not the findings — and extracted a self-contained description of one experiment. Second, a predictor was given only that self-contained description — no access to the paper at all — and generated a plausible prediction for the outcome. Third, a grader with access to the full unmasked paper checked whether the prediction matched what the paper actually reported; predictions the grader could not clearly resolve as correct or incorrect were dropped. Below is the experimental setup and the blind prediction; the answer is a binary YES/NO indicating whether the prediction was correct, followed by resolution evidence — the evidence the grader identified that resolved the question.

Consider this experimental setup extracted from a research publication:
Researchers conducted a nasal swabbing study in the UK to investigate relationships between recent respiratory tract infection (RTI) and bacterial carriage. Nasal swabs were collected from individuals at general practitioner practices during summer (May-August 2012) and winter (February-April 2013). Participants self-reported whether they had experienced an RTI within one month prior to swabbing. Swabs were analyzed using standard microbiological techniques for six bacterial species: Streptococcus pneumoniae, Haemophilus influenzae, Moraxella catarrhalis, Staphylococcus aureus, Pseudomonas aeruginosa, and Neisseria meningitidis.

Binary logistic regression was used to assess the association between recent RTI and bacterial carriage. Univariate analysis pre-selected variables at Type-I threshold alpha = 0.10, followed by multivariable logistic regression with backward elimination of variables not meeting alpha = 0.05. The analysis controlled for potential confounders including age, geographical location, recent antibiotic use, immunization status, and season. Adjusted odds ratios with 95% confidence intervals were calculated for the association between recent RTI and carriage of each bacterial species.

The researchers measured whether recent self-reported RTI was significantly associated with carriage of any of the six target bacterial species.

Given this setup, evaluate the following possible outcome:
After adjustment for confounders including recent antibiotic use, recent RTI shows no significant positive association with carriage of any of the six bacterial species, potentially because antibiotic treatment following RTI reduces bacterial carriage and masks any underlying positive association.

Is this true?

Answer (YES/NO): NO